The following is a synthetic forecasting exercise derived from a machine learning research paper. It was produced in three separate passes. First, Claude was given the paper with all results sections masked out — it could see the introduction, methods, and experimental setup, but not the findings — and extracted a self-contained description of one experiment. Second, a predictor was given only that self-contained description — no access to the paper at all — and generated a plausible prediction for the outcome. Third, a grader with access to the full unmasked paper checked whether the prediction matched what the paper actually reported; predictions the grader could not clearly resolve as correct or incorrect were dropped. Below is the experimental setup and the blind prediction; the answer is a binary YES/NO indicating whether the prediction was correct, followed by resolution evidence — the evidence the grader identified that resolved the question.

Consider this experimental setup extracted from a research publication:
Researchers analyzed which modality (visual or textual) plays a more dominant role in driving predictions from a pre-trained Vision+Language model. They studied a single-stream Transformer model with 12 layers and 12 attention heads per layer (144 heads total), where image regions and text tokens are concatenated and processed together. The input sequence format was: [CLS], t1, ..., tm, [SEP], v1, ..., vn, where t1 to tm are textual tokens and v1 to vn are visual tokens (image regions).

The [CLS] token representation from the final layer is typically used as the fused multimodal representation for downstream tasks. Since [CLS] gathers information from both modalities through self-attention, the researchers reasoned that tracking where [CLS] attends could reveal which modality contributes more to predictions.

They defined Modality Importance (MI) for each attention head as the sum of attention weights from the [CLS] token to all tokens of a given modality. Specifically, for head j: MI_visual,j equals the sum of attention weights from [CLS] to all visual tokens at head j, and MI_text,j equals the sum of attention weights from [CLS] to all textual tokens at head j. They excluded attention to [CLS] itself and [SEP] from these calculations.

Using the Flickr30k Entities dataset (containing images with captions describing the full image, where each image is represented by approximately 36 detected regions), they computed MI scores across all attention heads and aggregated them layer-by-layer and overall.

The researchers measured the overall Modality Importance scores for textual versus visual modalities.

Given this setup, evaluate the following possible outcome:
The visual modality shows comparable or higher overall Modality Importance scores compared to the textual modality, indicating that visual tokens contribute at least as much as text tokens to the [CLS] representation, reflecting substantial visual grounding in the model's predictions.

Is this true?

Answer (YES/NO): NO